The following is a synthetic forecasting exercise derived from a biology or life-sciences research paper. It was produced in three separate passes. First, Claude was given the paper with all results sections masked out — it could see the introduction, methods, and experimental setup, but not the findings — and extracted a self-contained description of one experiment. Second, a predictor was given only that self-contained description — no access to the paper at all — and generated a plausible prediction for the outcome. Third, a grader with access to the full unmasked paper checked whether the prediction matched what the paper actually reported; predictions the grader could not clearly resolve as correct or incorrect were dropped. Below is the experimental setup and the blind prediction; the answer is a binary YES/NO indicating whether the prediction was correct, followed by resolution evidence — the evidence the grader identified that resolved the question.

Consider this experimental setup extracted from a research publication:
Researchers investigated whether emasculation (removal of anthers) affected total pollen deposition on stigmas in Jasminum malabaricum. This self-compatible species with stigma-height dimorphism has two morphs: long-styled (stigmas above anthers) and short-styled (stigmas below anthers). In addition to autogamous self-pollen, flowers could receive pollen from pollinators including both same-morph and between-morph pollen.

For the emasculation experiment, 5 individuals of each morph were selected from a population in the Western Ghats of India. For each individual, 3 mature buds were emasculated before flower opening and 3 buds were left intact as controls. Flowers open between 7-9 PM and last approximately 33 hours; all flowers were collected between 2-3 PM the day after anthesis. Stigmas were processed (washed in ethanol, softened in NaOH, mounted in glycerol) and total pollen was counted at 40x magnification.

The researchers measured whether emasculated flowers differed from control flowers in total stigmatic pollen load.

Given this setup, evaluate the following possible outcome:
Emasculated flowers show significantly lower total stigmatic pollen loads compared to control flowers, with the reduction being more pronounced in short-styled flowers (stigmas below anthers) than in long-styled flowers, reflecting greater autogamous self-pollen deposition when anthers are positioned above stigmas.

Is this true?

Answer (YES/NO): NO